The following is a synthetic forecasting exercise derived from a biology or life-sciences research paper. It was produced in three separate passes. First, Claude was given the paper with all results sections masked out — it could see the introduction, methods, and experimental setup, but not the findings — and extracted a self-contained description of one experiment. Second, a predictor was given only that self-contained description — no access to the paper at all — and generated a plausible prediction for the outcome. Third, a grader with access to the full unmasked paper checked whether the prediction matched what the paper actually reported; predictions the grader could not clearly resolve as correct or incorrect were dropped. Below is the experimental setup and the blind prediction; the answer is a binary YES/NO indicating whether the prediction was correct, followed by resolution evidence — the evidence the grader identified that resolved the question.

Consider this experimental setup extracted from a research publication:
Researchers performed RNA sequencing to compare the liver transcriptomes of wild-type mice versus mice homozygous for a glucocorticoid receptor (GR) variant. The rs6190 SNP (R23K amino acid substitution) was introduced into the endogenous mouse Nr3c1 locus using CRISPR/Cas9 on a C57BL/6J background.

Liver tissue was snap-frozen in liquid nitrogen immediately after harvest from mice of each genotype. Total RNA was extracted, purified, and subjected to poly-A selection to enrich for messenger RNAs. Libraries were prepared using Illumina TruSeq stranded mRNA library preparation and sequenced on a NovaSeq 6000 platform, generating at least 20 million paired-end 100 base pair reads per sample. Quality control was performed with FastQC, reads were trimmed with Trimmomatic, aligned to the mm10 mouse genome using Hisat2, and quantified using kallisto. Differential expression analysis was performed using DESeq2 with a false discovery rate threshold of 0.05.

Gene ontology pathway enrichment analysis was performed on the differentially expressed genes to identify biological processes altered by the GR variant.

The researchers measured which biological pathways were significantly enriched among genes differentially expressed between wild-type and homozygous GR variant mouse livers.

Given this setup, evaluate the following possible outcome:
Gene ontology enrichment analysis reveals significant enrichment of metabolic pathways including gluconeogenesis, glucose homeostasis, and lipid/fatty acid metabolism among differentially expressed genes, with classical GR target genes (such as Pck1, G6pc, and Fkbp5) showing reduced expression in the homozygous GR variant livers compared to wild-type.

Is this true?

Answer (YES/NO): NO